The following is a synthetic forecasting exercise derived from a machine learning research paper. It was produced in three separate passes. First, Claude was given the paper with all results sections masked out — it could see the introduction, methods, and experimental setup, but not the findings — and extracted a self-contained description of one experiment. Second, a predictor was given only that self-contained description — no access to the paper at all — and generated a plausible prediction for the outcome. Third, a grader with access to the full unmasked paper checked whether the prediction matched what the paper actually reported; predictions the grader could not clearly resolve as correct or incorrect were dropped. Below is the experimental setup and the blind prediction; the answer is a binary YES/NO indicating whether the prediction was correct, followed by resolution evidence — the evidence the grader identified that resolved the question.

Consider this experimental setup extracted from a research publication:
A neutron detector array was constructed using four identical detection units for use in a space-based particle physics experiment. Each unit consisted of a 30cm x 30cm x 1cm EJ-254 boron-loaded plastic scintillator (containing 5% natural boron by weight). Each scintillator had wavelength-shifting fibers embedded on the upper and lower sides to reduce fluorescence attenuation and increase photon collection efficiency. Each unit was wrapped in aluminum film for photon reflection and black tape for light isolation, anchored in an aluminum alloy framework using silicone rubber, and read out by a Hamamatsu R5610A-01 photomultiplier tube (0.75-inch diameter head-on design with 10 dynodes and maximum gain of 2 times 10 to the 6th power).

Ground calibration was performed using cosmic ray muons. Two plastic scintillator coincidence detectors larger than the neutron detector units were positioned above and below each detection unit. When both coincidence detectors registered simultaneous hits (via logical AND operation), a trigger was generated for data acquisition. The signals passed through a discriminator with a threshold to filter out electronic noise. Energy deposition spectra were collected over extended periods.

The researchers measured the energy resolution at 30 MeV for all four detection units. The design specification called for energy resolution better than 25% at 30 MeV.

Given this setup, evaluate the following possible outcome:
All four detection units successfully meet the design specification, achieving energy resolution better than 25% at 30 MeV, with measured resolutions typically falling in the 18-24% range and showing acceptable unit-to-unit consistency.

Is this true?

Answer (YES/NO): NO